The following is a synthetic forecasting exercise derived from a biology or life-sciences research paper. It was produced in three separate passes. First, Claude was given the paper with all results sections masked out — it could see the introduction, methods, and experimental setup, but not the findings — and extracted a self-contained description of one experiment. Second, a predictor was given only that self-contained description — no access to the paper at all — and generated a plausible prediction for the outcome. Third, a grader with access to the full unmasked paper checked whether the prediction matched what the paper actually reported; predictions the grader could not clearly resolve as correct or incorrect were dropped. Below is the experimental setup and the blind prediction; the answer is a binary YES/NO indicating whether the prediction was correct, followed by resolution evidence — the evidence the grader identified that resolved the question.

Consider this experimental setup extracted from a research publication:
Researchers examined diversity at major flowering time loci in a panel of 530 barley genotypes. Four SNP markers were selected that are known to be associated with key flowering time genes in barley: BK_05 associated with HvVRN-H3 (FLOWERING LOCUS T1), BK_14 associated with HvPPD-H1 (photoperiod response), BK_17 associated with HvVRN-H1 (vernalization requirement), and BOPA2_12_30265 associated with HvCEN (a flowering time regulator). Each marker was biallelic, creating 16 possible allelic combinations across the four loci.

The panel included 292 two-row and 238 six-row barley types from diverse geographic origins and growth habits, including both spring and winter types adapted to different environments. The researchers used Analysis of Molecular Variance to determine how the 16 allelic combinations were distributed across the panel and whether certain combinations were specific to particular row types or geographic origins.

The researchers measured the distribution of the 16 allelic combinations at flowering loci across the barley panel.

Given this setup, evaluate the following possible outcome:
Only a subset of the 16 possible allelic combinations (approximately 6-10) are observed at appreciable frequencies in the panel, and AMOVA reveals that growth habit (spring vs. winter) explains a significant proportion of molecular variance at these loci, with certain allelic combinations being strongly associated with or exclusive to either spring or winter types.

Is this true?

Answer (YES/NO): NO